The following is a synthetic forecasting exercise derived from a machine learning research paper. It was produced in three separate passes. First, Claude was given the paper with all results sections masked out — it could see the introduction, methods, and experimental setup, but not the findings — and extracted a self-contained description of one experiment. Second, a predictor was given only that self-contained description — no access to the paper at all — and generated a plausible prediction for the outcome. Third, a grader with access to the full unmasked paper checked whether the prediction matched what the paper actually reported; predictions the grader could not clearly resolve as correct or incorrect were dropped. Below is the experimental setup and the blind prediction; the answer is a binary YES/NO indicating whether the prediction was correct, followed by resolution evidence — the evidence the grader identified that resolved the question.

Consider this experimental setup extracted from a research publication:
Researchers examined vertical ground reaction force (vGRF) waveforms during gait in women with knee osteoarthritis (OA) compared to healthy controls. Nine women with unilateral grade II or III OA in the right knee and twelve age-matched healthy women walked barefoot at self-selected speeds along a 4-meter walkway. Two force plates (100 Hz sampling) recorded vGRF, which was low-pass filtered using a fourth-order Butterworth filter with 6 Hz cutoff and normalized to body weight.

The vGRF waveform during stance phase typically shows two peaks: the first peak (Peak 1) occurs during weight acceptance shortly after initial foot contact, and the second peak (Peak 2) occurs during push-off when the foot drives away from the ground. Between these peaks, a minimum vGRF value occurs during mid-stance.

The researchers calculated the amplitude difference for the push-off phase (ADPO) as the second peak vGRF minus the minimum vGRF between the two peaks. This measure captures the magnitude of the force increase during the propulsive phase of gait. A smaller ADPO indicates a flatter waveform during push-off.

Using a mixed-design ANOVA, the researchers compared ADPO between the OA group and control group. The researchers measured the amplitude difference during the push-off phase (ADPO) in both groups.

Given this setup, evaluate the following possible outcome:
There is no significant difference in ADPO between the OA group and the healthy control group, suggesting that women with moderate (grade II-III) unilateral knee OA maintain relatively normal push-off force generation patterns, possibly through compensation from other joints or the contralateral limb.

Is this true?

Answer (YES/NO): NO